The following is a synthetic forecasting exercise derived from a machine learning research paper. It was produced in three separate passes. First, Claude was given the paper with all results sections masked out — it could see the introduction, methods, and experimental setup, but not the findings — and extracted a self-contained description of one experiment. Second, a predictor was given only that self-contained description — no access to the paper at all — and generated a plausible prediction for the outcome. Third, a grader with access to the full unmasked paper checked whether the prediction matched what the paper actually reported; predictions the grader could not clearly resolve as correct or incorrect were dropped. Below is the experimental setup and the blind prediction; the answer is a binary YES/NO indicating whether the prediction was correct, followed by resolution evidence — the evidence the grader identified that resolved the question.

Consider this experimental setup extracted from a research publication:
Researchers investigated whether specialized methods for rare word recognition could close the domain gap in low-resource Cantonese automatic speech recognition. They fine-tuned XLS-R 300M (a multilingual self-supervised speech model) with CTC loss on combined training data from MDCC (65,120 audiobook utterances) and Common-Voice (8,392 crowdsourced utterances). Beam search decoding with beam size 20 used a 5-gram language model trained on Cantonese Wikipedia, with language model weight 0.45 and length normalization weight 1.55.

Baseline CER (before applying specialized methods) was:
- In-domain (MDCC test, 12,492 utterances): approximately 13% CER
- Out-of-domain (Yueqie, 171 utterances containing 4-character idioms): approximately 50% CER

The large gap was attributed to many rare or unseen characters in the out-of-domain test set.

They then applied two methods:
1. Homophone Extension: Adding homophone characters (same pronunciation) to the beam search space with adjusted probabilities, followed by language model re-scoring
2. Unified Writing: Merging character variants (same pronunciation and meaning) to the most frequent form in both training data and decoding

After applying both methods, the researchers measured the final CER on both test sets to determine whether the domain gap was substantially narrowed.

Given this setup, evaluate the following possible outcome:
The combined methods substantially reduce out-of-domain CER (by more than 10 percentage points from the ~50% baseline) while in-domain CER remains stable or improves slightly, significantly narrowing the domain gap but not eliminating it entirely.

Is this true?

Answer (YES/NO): YES